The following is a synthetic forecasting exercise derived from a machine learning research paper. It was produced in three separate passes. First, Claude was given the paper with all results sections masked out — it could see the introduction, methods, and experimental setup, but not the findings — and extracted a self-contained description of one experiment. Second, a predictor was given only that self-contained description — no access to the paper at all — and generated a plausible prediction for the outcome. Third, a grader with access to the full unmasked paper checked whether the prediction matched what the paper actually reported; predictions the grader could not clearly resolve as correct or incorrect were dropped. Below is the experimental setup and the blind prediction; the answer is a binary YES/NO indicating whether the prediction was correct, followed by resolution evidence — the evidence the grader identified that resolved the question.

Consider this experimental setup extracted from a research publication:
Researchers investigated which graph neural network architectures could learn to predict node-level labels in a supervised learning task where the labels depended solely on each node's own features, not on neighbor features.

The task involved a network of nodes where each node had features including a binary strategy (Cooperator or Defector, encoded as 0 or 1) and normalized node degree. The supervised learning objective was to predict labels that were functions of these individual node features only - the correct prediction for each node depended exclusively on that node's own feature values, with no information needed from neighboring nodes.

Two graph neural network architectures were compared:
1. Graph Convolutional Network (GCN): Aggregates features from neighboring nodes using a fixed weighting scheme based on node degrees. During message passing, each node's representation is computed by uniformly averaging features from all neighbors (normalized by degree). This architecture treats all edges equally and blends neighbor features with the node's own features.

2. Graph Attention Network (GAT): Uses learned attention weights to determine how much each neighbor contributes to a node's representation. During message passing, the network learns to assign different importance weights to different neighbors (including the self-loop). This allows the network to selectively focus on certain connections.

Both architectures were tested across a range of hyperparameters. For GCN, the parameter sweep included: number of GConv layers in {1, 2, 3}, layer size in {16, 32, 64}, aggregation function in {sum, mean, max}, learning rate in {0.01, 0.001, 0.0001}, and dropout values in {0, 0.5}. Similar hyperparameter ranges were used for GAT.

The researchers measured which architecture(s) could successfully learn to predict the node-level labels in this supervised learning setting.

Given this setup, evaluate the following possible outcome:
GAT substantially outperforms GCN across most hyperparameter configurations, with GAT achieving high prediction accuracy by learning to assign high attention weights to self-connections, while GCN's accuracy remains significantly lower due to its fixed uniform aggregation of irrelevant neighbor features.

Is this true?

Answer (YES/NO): YES